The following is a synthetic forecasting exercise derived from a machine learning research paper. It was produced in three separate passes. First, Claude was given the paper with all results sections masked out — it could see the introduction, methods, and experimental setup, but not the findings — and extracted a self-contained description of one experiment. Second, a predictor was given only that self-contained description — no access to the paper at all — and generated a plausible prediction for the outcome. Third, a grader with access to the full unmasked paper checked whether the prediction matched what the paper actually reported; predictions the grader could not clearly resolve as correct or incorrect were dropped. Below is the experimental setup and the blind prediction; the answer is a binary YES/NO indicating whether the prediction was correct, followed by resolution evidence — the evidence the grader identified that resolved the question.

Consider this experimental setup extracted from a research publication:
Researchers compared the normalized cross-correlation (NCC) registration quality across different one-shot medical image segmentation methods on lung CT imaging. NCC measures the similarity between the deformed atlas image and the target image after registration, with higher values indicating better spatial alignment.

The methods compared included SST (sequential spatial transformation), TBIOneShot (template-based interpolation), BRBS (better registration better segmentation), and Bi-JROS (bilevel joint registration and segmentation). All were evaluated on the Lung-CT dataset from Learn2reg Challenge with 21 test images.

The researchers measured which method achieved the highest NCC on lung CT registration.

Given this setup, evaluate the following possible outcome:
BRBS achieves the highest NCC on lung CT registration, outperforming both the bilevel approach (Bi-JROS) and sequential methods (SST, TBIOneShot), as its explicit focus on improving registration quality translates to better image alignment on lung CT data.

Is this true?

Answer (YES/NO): NO